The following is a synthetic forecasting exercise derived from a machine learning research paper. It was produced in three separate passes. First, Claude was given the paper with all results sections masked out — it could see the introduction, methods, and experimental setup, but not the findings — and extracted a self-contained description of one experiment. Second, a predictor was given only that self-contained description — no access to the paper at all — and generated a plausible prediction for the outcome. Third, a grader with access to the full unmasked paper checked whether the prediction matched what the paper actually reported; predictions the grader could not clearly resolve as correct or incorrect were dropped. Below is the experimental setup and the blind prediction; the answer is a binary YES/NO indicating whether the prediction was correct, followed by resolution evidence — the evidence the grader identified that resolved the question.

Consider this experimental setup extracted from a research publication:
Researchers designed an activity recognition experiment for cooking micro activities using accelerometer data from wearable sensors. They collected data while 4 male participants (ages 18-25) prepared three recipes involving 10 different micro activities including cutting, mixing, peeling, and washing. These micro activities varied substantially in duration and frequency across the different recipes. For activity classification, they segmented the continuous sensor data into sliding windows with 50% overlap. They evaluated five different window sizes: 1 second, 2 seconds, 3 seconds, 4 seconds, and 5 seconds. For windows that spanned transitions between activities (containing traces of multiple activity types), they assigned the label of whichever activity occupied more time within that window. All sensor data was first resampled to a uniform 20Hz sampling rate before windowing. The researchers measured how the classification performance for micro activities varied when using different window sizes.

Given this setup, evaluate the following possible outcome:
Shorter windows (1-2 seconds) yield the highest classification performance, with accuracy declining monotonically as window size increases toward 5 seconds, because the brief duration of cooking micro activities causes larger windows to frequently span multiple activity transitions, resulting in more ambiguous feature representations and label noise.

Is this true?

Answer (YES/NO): NO